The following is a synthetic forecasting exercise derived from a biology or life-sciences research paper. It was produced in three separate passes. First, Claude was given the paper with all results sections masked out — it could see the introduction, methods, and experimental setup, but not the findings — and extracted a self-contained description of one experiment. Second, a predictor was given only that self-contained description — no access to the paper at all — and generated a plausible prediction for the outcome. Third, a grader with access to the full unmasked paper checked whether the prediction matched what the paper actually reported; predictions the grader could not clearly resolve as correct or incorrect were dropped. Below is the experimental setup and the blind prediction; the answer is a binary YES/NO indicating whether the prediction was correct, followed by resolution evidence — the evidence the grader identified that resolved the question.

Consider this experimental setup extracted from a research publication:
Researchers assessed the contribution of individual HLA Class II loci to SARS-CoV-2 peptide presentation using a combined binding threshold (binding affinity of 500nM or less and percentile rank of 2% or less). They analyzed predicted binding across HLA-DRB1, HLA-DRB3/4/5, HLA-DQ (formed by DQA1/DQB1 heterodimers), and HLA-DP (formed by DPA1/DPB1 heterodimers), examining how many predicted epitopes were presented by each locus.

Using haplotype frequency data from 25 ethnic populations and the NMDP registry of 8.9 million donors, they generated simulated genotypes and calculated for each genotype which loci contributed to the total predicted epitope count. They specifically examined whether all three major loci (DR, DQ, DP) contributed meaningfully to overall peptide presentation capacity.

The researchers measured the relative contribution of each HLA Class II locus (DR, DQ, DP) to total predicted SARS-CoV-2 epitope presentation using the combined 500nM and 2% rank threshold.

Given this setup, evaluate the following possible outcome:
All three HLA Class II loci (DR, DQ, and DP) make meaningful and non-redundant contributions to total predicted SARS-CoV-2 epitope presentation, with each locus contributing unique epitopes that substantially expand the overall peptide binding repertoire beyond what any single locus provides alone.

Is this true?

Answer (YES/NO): NO